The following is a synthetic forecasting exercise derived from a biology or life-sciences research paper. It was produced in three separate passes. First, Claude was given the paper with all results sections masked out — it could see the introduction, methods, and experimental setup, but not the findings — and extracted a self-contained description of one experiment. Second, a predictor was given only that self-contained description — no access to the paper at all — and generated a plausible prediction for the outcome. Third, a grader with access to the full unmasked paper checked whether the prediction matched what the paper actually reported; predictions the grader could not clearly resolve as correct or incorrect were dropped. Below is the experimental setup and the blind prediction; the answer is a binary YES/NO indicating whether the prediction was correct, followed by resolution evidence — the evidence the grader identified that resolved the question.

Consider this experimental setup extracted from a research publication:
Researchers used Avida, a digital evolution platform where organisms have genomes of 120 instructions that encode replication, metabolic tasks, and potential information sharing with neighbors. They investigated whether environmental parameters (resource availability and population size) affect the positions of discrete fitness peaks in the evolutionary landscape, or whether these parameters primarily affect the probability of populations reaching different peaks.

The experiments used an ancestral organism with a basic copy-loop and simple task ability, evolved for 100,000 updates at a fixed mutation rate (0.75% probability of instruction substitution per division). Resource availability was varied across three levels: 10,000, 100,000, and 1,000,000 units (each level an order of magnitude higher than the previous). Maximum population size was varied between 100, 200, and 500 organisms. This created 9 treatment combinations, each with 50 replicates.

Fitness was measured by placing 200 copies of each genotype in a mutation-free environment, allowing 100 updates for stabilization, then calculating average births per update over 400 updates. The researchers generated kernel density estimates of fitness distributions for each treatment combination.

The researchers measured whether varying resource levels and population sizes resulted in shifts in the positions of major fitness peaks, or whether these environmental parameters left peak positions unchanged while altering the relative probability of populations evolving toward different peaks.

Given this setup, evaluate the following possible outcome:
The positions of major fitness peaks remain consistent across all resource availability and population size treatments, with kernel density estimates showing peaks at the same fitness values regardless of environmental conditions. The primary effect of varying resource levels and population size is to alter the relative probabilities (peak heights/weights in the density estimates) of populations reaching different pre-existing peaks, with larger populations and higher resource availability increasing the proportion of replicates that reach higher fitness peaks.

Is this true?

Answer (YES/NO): NO